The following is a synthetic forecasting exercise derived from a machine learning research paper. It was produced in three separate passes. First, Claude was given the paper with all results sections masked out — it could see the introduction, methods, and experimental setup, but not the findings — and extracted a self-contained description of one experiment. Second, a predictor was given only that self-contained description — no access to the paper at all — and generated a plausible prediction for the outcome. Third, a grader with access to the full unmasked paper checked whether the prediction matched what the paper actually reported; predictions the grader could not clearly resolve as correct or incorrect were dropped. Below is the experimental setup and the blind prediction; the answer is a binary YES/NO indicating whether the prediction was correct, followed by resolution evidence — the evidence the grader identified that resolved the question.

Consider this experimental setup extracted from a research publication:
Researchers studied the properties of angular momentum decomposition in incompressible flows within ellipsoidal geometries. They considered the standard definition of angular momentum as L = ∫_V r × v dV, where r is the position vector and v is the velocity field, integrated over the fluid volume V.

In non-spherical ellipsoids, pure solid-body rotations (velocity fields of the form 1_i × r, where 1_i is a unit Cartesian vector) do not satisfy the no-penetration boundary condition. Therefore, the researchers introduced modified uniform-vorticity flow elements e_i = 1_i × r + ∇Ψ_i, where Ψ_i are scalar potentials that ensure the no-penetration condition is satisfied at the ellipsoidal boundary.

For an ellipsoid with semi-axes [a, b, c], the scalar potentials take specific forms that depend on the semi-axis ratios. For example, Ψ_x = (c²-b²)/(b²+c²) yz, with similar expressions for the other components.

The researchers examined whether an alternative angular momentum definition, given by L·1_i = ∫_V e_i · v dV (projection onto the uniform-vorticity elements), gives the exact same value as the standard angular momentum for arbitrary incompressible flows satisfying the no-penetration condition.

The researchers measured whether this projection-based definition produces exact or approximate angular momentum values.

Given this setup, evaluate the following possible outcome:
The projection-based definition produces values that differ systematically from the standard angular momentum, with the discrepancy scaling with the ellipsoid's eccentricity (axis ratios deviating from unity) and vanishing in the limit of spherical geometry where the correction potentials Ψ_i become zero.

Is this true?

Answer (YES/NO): NO